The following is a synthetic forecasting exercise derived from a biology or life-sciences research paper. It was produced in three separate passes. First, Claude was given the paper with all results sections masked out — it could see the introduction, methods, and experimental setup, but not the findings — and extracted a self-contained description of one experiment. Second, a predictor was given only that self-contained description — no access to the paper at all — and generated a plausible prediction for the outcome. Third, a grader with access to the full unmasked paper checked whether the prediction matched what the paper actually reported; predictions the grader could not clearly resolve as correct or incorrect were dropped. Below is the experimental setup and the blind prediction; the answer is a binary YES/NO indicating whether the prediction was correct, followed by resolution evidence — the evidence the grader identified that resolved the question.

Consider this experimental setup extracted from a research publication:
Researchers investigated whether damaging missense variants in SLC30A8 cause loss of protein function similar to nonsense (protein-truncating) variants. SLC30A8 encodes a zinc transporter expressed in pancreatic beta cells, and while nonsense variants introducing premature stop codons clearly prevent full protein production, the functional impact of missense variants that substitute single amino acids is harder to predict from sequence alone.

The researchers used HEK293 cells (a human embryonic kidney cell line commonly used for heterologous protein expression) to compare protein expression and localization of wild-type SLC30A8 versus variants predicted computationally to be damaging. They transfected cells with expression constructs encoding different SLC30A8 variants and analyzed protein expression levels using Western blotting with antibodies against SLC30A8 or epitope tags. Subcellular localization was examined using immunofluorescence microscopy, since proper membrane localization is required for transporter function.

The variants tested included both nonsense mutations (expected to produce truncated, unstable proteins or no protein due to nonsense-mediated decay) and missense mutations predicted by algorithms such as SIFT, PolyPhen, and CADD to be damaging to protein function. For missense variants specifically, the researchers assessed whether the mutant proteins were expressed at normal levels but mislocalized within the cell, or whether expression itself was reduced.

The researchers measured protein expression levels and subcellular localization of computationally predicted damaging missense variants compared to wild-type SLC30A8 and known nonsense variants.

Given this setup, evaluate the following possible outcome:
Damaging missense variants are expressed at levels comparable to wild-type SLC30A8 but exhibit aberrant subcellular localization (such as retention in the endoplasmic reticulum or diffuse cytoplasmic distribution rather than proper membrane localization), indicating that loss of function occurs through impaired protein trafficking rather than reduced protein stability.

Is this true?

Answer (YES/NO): NO